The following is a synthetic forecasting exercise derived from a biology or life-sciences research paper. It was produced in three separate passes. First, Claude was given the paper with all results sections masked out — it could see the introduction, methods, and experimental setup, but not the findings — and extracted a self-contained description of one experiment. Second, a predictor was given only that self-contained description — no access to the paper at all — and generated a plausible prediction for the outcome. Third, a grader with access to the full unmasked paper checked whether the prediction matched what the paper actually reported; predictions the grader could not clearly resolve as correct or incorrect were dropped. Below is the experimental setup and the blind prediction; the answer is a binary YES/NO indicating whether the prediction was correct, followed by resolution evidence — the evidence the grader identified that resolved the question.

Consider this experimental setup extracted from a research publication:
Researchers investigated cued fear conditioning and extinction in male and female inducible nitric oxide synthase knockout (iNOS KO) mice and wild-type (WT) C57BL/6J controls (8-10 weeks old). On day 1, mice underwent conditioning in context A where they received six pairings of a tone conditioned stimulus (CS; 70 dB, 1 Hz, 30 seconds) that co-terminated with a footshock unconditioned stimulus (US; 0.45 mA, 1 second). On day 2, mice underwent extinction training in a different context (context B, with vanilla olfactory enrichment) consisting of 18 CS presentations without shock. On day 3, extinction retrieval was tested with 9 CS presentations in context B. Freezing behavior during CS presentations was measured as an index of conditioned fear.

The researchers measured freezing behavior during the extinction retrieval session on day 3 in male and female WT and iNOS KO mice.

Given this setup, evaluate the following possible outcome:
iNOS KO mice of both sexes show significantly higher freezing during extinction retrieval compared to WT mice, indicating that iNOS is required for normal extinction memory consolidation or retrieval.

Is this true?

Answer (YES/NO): NO